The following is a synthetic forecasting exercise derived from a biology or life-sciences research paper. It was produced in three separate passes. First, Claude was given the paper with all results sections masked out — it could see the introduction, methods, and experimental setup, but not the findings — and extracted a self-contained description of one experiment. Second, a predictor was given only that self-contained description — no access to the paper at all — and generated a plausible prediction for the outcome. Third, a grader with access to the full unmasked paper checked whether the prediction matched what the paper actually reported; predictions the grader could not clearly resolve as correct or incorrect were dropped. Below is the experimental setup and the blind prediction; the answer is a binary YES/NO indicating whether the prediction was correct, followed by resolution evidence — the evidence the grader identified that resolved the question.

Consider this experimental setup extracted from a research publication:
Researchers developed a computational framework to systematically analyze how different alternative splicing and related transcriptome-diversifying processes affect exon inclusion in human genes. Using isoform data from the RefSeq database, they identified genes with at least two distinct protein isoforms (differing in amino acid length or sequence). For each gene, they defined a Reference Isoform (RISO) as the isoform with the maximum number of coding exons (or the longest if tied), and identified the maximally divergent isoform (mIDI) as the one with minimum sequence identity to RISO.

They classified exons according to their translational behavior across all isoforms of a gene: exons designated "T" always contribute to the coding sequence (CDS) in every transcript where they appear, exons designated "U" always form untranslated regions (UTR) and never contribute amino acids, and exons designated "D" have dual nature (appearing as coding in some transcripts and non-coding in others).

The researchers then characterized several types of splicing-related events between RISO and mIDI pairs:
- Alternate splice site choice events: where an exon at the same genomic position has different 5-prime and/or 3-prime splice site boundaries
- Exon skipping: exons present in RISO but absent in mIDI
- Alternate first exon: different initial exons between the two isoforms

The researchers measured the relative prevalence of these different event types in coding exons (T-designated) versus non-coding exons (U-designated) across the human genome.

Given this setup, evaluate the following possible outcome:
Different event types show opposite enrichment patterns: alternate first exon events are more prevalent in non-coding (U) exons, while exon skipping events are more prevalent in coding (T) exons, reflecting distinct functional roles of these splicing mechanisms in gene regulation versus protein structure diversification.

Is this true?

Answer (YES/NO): YES